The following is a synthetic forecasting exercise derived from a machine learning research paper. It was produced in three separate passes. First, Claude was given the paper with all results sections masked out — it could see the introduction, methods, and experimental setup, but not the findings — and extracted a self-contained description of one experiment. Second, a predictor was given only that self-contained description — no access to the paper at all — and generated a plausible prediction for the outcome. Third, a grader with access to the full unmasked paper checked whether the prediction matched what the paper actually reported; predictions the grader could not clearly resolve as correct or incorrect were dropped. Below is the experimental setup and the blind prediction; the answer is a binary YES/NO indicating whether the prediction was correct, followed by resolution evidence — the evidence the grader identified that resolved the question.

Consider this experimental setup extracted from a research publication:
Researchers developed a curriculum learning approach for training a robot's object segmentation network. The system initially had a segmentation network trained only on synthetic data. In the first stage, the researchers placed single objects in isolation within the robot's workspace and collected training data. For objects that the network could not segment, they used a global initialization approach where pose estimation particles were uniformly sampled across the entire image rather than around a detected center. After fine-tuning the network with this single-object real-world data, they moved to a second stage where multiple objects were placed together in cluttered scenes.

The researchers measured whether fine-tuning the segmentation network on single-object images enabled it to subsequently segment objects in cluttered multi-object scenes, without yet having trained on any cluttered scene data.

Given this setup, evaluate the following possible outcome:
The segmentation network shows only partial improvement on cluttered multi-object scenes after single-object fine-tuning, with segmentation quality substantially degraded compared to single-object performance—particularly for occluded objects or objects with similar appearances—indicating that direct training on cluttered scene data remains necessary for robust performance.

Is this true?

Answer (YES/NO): NO